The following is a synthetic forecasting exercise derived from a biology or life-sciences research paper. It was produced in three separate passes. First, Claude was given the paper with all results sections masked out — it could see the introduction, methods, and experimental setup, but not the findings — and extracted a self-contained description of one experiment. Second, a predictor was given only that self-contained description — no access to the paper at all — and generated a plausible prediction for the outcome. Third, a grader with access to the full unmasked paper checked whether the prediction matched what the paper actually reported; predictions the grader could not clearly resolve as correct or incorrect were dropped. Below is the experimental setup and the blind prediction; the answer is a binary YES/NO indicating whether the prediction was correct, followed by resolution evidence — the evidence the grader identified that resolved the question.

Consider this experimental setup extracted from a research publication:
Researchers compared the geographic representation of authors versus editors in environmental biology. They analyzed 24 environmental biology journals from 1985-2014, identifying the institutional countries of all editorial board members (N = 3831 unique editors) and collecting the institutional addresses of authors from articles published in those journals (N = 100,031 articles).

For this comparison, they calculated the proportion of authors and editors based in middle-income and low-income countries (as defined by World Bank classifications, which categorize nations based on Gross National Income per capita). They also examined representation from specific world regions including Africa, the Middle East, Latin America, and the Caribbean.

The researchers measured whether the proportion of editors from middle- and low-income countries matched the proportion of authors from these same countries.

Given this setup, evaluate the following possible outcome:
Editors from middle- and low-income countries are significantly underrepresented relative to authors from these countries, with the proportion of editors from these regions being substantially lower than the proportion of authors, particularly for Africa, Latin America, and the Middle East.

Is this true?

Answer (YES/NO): YES